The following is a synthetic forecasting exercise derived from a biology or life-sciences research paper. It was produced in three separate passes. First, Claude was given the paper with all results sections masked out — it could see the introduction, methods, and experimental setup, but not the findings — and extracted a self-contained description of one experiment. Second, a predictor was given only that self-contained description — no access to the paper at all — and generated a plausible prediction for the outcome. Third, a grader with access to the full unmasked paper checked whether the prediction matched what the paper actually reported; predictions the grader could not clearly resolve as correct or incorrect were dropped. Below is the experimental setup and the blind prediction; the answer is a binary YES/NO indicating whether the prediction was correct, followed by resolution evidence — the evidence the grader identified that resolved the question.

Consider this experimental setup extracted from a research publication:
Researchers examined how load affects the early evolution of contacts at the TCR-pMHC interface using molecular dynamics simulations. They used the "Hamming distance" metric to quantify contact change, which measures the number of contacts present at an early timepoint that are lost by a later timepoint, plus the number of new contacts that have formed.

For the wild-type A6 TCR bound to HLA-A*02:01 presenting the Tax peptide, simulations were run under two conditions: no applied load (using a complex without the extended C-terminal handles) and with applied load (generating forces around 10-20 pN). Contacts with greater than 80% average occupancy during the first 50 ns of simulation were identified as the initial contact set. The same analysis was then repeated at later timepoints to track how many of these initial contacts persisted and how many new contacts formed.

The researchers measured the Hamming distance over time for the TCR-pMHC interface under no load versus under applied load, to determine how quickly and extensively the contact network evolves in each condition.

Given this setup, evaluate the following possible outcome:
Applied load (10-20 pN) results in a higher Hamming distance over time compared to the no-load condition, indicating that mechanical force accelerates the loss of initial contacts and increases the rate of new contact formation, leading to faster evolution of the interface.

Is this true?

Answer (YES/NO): NO